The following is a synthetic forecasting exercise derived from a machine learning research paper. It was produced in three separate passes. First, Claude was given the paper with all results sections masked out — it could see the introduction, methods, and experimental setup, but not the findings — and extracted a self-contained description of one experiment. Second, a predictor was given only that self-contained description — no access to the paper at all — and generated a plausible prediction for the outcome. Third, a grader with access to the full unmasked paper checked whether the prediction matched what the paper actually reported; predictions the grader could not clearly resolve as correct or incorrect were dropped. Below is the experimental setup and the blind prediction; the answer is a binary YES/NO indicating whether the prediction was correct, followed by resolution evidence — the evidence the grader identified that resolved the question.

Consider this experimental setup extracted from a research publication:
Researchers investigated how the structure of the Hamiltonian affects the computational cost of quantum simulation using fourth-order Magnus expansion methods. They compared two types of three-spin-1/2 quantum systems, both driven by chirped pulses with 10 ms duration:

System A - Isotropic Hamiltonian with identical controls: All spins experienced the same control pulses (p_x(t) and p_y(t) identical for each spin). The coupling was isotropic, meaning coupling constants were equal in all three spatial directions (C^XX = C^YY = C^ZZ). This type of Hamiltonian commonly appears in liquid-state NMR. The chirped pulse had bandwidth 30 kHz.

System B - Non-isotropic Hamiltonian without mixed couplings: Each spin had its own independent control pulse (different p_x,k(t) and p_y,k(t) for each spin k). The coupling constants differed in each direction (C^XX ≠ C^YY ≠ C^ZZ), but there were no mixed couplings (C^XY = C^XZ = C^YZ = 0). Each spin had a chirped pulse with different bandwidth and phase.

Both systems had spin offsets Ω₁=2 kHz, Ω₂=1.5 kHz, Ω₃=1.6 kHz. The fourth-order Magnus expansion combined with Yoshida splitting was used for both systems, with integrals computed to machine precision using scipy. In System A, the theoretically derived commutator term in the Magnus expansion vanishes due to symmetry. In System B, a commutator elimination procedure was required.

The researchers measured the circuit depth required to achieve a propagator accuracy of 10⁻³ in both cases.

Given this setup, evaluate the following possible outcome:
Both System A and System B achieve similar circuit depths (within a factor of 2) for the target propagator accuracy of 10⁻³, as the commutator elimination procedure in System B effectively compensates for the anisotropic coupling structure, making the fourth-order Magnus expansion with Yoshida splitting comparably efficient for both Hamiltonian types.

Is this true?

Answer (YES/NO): YES